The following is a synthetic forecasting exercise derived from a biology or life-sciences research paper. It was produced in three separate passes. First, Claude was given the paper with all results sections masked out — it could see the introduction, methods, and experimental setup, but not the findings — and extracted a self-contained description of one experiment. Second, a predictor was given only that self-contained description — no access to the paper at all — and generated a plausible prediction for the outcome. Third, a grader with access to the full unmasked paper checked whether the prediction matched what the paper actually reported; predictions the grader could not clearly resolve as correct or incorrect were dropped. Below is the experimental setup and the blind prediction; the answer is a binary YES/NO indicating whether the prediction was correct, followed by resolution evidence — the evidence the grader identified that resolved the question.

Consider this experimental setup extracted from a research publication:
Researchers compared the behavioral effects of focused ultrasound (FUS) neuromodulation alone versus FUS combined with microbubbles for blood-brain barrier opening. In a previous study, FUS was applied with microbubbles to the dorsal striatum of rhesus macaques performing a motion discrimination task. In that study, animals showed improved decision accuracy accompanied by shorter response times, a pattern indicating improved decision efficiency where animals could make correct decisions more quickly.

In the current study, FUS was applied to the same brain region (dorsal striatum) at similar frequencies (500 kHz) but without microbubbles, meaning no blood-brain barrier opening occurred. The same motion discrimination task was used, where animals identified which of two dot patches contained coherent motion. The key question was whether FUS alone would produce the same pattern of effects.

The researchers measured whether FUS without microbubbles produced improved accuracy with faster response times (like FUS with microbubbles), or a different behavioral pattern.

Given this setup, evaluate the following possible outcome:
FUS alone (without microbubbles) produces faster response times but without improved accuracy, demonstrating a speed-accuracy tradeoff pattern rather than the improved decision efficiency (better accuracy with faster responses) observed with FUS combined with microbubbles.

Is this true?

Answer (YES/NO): NO